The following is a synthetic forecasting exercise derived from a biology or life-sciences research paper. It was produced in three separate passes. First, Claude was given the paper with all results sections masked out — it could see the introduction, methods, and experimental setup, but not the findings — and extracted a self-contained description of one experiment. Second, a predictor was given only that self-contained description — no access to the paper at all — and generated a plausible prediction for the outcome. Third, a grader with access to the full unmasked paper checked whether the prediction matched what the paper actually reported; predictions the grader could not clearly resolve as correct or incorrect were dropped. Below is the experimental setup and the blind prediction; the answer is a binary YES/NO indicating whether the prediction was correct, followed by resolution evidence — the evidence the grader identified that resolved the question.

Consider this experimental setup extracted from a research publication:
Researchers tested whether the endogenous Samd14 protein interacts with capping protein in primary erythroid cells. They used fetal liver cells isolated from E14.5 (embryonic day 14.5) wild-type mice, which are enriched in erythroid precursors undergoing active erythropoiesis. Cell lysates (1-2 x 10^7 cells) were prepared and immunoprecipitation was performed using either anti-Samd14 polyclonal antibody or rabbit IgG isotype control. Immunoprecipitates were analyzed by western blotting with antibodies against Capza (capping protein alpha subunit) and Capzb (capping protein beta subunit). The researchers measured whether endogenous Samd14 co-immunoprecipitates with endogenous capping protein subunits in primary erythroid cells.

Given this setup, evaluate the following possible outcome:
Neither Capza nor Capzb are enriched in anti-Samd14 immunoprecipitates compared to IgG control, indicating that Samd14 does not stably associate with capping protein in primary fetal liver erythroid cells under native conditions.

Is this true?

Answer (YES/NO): NO